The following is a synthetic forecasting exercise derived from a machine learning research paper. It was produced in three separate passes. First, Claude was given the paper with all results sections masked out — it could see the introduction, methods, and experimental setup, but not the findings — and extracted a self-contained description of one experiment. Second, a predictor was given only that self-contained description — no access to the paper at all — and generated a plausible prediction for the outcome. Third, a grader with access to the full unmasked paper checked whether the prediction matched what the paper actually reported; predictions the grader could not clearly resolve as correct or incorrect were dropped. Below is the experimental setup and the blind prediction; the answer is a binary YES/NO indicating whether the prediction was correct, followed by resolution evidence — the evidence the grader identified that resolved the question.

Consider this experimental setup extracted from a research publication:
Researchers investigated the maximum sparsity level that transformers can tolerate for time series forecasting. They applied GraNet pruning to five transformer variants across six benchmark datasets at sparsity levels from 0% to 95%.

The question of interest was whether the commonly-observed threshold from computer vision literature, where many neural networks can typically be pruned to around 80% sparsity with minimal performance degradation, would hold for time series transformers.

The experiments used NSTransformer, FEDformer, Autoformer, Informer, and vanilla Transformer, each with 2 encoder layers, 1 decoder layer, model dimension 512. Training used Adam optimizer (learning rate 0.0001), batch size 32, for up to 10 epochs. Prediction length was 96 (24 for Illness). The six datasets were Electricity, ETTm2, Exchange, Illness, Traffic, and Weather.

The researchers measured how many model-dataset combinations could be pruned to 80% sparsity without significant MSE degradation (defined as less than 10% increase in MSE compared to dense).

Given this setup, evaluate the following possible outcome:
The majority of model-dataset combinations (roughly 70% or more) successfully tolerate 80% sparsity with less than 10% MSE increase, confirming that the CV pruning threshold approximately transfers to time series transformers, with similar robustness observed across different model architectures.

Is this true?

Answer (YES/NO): NO